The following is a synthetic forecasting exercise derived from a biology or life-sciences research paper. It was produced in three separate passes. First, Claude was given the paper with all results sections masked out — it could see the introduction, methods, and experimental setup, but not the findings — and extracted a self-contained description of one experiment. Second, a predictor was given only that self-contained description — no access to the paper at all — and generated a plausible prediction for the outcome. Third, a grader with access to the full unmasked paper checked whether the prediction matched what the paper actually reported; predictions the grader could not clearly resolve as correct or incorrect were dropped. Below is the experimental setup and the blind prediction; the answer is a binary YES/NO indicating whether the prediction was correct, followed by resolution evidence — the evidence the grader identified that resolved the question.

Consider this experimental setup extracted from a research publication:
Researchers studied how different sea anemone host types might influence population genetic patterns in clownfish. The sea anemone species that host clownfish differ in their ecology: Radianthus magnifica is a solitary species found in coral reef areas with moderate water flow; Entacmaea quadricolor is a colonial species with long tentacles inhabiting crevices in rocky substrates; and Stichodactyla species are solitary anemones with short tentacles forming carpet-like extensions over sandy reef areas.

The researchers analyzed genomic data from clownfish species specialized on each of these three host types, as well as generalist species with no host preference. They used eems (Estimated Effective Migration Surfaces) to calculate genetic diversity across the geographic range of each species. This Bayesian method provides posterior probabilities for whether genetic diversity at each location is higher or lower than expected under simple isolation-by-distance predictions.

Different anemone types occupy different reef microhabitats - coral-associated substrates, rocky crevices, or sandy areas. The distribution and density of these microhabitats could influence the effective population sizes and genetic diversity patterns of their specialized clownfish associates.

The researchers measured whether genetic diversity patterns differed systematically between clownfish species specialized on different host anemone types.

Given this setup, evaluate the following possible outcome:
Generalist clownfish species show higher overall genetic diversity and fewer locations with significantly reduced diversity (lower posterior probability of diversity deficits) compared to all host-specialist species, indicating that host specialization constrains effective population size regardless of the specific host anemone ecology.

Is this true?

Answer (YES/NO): NO